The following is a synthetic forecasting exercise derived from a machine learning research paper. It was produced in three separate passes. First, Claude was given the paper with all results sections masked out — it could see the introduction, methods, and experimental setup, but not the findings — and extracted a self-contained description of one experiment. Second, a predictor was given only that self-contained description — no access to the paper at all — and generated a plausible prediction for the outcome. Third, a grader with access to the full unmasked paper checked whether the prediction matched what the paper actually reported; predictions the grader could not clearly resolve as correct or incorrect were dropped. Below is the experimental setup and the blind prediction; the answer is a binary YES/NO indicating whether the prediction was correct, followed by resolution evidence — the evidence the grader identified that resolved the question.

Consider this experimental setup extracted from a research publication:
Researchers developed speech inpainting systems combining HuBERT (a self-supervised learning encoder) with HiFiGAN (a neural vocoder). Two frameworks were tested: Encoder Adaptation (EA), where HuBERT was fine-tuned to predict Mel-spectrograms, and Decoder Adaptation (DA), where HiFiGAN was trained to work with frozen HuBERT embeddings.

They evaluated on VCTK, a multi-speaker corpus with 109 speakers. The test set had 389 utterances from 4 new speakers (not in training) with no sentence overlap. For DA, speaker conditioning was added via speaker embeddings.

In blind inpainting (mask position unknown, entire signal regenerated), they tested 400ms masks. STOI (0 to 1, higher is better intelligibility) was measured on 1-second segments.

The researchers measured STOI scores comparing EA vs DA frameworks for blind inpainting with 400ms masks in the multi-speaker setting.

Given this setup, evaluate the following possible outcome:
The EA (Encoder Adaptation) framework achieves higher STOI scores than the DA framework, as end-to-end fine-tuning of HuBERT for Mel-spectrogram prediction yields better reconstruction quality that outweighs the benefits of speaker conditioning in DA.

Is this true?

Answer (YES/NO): NO